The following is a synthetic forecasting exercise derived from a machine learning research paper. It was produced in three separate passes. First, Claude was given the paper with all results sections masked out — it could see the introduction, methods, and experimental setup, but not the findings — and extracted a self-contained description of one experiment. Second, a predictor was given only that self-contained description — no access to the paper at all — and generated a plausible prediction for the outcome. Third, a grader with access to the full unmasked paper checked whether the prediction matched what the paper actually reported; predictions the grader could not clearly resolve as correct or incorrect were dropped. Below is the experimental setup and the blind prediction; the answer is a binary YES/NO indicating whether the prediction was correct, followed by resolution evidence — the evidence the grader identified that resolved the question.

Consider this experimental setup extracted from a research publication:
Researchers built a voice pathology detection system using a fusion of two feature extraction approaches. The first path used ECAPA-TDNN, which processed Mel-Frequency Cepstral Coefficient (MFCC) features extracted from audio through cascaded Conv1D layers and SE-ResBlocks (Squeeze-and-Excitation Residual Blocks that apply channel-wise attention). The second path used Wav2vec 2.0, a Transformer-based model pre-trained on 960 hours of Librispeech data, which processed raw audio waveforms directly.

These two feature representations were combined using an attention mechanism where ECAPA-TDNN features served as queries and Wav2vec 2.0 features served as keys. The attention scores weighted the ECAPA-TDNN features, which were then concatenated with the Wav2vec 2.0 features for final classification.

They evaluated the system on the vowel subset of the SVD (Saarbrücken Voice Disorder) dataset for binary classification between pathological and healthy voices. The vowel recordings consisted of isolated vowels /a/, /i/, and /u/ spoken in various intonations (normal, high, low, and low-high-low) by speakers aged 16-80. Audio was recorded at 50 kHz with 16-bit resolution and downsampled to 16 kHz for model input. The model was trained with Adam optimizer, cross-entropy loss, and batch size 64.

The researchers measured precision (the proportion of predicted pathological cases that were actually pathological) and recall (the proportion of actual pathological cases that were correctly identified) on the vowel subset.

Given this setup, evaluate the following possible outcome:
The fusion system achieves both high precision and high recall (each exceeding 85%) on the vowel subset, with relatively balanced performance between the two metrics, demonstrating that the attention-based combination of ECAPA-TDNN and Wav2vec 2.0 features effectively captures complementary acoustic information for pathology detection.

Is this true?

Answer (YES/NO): NO